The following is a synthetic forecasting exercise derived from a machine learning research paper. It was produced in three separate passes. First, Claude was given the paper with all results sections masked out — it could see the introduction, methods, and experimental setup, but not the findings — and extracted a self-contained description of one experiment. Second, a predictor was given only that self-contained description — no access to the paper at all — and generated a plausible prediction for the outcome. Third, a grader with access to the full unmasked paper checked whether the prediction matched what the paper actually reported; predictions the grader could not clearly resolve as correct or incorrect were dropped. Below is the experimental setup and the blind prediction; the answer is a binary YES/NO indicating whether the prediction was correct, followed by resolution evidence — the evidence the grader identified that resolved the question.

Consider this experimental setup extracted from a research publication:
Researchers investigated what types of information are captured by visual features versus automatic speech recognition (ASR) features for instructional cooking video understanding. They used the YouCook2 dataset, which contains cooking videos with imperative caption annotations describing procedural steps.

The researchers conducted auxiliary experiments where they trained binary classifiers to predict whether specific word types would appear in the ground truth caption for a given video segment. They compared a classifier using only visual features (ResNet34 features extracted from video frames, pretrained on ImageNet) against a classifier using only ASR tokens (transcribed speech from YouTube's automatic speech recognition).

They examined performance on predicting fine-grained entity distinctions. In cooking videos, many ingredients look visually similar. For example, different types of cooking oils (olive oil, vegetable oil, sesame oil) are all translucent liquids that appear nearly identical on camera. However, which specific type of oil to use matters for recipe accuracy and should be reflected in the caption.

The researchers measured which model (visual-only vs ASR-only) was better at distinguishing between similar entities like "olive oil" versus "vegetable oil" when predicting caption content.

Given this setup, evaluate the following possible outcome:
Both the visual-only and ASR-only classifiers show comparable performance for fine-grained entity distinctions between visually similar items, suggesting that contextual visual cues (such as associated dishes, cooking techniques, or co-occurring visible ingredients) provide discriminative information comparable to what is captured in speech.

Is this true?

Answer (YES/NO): NO